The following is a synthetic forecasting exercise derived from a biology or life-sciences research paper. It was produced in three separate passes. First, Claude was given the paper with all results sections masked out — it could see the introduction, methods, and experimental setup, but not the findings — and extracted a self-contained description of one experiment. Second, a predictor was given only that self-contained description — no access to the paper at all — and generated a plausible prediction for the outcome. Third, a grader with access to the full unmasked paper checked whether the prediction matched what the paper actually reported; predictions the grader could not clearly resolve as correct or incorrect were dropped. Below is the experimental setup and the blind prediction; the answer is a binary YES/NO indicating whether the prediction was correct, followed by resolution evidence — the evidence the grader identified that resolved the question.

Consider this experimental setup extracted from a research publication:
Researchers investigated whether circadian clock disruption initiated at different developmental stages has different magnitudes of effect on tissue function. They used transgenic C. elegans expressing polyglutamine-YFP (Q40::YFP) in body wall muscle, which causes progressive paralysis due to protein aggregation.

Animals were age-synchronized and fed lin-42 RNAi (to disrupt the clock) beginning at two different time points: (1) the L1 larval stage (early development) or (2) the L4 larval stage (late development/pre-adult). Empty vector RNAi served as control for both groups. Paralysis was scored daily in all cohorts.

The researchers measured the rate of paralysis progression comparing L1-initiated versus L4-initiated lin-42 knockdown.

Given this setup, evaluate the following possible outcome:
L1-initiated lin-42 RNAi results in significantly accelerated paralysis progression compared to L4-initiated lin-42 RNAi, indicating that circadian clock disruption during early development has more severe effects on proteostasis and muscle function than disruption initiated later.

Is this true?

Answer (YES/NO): YES